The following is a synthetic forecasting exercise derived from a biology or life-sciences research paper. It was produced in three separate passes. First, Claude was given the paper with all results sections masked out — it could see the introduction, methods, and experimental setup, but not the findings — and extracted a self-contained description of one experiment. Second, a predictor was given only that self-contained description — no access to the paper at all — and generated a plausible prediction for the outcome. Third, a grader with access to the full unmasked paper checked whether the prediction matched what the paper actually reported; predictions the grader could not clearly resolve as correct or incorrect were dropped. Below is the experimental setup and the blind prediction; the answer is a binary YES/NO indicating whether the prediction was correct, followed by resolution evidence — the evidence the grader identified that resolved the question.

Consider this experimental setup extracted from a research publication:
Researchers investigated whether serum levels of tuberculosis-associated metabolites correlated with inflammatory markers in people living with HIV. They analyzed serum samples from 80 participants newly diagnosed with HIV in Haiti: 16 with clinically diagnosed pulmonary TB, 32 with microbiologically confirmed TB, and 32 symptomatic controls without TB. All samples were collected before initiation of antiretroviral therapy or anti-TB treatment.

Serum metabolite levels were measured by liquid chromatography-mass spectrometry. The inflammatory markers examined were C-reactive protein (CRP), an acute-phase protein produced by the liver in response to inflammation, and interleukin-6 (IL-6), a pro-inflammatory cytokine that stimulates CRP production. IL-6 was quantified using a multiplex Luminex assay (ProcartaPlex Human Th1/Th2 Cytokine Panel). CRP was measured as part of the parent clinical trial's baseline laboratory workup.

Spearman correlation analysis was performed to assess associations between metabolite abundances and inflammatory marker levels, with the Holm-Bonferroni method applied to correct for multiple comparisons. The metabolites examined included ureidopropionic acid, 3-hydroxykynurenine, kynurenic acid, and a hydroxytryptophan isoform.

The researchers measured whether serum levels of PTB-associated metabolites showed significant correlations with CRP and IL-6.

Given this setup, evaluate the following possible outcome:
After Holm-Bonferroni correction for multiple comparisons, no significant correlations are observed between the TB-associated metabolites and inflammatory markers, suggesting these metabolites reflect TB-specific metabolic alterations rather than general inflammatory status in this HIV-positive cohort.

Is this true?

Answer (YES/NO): NO